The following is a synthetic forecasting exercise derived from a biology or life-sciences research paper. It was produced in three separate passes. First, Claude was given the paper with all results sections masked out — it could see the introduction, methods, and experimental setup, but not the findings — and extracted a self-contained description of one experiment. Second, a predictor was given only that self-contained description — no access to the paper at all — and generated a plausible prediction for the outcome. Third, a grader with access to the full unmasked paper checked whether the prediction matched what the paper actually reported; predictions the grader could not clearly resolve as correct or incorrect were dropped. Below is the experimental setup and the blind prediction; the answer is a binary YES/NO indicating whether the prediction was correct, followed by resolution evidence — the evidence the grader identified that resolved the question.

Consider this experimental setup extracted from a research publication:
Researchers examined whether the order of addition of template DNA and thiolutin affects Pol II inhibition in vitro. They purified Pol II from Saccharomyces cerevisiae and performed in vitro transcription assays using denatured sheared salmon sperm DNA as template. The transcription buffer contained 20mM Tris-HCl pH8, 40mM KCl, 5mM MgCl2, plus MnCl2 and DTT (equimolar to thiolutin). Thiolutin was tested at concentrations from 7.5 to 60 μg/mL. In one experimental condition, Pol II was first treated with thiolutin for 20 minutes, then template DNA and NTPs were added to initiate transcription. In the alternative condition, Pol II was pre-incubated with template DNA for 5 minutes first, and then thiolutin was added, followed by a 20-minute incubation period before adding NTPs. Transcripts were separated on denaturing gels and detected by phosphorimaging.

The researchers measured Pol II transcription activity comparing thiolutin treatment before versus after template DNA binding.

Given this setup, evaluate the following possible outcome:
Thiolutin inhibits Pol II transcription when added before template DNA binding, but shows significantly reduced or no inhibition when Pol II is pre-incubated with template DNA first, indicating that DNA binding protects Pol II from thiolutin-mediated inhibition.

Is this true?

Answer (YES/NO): YES